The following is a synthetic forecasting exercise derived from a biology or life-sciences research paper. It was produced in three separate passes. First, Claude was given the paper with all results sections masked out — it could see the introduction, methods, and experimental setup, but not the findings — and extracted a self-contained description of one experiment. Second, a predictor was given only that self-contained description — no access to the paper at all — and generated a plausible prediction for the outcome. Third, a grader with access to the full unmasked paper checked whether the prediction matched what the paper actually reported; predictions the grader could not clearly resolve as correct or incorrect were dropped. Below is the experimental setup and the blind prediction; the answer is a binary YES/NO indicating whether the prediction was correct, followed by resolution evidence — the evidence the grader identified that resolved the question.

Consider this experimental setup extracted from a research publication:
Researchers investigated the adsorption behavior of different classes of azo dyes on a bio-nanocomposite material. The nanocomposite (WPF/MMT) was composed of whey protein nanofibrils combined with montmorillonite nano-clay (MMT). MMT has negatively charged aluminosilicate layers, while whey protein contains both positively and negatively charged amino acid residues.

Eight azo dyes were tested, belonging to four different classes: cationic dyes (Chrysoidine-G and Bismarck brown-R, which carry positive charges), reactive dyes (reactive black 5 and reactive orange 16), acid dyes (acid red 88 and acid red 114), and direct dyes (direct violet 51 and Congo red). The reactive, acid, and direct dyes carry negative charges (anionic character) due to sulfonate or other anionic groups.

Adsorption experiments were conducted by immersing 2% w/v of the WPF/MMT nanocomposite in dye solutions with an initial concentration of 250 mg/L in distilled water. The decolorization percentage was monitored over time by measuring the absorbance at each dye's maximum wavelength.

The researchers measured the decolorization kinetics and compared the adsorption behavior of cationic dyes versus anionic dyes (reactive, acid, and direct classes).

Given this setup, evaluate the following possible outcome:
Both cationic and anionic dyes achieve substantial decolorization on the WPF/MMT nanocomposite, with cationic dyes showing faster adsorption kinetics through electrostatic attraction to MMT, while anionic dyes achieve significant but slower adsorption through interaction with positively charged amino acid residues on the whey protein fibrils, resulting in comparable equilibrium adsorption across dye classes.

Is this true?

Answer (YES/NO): NO